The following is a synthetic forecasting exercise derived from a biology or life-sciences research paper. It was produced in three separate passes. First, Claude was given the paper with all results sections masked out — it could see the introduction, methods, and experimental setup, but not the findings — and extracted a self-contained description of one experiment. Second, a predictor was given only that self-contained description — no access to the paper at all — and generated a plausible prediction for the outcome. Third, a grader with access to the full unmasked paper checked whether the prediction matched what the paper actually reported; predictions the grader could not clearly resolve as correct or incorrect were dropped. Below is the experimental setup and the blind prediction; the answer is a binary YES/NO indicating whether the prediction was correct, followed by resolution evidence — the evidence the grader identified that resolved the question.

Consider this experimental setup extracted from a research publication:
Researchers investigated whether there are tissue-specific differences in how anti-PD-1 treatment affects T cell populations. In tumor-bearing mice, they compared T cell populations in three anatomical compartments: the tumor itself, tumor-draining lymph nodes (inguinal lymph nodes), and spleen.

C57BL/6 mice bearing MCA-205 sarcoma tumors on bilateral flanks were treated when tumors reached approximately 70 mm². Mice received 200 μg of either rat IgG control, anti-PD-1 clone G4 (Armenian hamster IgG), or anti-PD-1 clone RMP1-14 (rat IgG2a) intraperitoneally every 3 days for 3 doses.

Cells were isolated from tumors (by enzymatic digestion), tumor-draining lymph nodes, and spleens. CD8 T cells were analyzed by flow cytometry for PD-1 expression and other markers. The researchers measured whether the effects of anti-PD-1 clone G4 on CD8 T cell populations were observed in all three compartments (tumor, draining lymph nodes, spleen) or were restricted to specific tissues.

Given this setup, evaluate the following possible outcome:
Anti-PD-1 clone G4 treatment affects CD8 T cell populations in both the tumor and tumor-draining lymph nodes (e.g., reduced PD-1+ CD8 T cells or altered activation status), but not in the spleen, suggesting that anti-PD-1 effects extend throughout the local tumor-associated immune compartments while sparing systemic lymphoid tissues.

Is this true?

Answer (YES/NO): NO